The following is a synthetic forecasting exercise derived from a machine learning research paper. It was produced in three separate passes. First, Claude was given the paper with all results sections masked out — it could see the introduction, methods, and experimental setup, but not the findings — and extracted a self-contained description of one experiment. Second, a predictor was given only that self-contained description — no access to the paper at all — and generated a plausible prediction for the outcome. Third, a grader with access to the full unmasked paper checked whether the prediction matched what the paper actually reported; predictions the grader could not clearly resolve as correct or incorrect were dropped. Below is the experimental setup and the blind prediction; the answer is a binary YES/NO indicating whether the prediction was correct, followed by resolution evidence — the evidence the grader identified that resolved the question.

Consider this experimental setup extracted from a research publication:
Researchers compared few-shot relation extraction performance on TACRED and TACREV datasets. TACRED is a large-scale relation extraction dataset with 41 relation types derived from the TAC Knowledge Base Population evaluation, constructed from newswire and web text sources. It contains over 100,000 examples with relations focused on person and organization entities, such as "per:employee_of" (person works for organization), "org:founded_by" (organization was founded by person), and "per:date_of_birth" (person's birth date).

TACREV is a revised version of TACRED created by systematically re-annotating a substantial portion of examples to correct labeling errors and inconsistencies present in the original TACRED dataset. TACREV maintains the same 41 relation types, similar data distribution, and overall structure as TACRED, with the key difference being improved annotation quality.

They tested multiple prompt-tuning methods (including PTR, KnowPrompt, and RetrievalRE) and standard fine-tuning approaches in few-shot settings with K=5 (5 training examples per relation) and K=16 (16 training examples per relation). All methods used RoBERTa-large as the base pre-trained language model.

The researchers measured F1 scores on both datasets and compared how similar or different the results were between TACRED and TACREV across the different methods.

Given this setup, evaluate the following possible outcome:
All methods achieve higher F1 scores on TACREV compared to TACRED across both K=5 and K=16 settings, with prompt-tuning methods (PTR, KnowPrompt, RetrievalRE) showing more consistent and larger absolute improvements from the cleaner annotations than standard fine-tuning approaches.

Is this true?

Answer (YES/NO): NO